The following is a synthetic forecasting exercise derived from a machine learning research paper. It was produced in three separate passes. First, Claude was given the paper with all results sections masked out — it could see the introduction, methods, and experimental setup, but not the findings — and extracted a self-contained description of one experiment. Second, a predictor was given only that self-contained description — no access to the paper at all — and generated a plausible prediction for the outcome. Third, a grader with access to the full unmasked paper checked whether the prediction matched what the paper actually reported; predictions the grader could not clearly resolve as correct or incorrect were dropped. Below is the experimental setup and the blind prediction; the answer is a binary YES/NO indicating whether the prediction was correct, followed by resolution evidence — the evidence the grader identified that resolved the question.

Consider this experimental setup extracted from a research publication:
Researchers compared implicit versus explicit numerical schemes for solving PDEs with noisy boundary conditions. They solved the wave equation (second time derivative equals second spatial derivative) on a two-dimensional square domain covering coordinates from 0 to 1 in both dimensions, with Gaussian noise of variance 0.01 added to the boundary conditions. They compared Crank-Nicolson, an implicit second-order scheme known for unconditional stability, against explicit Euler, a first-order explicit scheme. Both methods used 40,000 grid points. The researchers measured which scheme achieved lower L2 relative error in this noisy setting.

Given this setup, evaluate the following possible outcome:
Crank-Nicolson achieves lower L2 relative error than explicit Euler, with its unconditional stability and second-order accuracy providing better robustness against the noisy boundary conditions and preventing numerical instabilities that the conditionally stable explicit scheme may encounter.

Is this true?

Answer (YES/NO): YES